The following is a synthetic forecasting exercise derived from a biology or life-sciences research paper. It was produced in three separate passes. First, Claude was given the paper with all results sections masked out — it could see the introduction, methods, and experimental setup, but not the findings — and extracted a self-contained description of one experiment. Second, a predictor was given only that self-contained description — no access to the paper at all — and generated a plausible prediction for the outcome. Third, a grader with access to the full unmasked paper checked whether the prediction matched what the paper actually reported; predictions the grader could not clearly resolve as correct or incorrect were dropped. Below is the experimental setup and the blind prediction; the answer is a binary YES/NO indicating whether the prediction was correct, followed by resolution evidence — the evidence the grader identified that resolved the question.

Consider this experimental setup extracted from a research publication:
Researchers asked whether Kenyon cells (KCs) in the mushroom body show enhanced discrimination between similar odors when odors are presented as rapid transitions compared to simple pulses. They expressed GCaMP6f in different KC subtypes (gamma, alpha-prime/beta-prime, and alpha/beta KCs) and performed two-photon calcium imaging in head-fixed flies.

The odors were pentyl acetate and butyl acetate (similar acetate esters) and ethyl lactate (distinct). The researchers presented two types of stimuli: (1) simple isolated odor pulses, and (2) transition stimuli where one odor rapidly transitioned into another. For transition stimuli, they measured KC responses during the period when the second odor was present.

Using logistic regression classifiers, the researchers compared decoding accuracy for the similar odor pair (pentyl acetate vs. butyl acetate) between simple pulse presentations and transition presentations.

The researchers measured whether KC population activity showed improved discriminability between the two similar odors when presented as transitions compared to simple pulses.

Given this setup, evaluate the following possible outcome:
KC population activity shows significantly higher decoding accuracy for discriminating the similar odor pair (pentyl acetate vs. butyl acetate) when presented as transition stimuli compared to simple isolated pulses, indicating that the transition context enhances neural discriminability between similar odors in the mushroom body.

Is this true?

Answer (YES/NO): NO